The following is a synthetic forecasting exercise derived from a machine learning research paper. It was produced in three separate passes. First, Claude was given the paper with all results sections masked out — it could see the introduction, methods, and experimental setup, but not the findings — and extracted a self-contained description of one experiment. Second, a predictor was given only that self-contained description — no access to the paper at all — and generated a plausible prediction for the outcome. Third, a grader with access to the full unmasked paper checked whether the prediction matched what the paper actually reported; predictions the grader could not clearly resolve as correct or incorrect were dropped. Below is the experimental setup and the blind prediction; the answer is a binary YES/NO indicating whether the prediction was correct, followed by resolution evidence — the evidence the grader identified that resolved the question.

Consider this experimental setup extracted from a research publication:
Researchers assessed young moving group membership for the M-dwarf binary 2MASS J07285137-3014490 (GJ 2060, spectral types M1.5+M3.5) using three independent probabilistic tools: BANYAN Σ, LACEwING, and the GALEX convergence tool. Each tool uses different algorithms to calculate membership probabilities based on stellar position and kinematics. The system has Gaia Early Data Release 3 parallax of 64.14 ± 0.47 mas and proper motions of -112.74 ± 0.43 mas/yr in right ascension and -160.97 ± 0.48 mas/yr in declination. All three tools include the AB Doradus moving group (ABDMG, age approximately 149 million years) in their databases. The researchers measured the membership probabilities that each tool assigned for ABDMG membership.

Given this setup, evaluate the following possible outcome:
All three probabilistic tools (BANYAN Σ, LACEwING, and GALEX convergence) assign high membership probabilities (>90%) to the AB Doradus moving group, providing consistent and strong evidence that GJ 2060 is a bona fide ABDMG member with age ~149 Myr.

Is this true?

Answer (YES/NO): NO